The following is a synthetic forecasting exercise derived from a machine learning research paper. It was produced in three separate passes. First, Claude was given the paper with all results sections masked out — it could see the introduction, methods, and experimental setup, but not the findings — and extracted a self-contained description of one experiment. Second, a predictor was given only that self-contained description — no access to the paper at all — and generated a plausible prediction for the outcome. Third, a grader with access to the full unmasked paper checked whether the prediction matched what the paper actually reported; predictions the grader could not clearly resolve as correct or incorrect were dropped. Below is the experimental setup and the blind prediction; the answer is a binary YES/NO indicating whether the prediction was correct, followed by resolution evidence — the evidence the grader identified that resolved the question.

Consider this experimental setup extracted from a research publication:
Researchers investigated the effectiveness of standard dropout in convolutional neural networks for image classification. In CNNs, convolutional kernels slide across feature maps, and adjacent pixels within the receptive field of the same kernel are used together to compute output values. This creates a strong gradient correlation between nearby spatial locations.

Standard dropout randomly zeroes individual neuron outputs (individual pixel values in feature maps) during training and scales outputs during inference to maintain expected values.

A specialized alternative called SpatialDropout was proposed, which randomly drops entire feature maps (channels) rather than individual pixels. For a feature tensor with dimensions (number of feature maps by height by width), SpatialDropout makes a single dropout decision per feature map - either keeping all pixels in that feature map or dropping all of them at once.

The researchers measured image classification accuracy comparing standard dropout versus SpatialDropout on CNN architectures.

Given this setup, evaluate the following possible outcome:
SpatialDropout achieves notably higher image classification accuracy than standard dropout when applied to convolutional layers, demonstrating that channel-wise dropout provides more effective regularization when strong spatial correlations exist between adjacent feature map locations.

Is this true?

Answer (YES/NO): YES